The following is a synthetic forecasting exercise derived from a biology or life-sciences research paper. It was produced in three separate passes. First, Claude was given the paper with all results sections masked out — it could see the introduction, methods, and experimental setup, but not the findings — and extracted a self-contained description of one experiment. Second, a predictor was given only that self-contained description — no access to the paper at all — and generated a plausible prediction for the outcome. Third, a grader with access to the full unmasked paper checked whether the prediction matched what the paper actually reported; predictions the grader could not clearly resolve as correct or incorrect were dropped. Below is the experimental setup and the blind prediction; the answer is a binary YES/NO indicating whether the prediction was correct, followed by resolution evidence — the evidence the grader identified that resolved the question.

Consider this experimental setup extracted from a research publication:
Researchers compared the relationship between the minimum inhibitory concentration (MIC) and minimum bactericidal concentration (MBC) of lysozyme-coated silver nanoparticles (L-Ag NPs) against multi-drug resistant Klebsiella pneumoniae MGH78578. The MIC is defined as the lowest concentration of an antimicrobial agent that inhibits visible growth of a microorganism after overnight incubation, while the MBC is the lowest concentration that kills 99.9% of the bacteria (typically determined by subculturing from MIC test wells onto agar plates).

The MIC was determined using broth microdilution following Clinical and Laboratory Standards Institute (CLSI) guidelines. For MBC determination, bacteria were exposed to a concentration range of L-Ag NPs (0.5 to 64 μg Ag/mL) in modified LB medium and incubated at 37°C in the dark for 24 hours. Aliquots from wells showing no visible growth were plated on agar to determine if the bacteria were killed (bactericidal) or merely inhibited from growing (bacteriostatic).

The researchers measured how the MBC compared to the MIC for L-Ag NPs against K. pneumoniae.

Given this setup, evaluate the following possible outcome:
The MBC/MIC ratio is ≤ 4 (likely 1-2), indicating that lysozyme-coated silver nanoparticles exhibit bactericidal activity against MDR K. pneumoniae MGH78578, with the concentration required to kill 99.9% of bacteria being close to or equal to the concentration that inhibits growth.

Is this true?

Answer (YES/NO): YES